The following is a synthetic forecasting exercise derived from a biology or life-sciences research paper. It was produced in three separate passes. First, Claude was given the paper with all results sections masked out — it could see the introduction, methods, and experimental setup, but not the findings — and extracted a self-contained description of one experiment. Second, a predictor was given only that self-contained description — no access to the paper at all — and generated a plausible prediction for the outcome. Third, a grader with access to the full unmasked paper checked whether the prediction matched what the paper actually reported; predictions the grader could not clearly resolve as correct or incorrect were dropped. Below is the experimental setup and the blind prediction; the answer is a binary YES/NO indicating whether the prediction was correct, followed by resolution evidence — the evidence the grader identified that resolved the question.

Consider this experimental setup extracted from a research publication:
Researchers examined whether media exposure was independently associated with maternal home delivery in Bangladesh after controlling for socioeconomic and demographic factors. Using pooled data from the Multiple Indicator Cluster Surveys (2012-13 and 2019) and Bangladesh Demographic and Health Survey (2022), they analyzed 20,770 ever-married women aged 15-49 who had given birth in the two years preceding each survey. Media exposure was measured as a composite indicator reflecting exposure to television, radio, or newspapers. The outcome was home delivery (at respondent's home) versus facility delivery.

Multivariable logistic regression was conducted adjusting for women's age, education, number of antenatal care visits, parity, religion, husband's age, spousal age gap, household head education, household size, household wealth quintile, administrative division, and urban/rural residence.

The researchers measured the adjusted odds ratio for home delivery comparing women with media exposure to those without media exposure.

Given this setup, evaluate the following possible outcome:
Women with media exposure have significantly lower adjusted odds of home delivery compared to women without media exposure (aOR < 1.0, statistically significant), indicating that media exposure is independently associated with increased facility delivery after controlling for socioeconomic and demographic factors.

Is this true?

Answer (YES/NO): YES